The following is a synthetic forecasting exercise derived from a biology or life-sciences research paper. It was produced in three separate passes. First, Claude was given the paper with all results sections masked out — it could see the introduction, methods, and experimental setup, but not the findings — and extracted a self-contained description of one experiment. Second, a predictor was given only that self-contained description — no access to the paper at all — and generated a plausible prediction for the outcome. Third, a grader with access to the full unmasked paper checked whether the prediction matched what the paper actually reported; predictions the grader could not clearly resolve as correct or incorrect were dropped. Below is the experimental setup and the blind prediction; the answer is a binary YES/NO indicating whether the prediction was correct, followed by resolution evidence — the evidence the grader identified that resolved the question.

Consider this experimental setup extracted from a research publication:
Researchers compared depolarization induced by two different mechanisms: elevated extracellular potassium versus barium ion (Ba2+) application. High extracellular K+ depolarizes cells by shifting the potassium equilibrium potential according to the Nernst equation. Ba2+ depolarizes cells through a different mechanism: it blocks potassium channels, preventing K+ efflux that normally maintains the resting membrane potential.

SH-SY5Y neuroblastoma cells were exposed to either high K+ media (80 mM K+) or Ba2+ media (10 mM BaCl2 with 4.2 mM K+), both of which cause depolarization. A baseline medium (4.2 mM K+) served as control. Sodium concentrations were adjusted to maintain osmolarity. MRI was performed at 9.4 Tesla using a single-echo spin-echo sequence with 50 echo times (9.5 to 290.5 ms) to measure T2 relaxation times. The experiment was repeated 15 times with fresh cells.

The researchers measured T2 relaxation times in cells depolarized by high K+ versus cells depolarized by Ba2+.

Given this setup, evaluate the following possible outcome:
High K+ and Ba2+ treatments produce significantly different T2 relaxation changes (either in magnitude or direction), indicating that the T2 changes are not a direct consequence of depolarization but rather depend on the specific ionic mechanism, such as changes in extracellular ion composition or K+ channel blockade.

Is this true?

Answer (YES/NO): NO